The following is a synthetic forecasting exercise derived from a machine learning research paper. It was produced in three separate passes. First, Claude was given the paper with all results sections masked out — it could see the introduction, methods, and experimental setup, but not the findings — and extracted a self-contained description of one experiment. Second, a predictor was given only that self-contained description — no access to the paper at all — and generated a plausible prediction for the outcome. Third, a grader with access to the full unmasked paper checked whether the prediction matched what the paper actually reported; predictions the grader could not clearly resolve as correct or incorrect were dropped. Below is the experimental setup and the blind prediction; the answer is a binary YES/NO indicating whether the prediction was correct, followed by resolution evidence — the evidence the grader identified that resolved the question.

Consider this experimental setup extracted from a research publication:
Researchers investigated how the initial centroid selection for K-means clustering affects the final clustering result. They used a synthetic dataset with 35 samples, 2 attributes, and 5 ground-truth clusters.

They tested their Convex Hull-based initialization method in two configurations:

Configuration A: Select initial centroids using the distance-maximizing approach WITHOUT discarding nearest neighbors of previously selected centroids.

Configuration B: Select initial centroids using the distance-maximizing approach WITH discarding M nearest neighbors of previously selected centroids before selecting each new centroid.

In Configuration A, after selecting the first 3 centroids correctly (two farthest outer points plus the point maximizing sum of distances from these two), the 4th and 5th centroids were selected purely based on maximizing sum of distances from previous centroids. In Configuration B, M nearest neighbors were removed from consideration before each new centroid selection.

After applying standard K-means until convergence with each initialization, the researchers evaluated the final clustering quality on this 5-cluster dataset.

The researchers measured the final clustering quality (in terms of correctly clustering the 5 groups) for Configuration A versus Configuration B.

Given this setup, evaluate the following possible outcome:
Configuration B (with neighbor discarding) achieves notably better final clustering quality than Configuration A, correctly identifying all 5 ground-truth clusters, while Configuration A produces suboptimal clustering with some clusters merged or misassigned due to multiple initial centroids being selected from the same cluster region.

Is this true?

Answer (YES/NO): YES